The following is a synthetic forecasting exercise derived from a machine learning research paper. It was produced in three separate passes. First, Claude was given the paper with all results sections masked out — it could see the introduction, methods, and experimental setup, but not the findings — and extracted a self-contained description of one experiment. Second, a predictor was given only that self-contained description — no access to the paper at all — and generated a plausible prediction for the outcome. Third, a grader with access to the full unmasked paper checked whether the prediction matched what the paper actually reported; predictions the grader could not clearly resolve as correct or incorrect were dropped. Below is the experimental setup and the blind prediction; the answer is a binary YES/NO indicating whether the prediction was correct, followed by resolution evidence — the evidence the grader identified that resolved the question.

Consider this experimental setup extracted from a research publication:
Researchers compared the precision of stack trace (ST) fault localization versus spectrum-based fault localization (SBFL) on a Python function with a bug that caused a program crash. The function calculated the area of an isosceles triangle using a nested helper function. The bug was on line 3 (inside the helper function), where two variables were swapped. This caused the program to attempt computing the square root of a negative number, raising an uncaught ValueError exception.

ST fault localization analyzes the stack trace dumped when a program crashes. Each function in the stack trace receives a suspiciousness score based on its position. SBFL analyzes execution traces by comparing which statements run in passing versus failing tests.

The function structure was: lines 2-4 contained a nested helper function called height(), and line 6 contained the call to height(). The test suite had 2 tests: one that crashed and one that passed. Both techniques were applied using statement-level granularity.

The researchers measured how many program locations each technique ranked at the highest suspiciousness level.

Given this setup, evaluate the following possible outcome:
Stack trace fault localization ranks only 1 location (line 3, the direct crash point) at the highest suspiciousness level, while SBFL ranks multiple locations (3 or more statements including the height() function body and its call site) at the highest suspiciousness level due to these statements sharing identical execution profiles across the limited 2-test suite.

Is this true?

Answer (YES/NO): NO